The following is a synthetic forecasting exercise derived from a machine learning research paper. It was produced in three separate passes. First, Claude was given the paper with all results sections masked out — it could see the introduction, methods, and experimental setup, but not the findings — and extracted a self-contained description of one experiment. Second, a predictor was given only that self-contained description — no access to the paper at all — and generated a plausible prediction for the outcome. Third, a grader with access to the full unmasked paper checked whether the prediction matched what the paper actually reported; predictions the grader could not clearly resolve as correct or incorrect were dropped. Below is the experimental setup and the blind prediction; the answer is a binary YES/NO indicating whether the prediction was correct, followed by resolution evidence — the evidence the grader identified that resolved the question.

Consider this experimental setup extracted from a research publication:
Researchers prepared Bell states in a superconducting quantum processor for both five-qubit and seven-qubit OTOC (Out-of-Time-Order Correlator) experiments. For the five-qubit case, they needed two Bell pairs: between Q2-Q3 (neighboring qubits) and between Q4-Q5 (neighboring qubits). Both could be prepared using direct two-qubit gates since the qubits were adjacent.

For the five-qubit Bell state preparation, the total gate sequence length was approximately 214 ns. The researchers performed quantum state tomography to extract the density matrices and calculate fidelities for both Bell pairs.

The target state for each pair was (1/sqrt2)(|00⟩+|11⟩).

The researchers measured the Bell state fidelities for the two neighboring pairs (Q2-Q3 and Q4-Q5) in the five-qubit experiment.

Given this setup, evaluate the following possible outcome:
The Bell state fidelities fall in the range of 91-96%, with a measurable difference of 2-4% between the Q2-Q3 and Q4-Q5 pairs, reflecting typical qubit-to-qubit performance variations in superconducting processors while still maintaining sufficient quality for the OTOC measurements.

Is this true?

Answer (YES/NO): NO